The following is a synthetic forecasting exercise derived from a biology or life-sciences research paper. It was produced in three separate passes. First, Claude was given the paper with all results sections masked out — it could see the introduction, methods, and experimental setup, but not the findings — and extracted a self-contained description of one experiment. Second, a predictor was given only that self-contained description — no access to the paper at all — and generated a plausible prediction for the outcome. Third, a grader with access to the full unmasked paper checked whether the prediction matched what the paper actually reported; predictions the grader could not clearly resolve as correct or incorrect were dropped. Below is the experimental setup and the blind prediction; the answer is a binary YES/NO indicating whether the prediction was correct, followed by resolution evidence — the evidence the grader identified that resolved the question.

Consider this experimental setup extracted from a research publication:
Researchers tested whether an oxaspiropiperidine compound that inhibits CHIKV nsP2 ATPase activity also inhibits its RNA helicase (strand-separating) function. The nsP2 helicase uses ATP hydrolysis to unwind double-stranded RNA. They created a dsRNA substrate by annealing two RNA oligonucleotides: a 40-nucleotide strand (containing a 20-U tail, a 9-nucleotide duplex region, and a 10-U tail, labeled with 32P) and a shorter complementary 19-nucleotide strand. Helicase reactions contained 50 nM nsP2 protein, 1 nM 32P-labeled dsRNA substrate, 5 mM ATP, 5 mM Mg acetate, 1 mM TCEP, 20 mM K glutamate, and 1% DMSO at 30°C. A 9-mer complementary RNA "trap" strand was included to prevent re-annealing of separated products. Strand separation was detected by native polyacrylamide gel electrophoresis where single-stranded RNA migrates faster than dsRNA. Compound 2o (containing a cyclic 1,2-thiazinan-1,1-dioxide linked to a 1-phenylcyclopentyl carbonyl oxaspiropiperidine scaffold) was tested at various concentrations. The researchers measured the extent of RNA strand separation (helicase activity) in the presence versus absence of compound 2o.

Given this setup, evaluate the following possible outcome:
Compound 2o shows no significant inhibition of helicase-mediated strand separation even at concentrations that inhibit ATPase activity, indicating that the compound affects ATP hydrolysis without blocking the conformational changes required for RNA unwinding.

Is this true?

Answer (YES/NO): NO